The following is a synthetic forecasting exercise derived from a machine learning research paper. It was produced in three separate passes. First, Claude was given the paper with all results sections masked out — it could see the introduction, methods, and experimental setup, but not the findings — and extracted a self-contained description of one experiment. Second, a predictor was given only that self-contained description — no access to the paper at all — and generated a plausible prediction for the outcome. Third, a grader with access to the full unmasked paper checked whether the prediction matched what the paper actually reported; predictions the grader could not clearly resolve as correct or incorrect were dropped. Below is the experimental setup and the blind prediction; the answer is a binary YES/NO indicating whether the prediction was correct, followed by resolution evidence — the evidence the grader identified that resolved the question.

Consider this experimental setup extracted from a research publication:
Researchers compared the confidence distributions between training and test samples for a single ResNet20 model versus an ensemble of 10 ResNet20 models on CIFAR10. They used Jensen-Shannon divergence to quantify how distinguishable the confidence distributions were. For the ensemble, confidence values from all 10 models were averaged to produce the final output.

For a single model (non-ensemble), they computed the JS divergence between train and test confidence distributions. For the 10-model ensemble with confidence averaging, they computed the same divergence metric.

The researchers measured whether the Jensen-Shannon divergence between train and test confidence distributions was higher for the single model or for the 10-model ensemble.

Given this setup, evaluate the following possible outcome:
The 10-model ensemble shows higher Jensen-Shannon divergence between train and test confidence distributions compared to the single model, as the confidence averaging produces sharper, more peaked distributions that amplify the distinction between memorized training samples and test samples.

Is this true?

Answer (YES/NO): YES